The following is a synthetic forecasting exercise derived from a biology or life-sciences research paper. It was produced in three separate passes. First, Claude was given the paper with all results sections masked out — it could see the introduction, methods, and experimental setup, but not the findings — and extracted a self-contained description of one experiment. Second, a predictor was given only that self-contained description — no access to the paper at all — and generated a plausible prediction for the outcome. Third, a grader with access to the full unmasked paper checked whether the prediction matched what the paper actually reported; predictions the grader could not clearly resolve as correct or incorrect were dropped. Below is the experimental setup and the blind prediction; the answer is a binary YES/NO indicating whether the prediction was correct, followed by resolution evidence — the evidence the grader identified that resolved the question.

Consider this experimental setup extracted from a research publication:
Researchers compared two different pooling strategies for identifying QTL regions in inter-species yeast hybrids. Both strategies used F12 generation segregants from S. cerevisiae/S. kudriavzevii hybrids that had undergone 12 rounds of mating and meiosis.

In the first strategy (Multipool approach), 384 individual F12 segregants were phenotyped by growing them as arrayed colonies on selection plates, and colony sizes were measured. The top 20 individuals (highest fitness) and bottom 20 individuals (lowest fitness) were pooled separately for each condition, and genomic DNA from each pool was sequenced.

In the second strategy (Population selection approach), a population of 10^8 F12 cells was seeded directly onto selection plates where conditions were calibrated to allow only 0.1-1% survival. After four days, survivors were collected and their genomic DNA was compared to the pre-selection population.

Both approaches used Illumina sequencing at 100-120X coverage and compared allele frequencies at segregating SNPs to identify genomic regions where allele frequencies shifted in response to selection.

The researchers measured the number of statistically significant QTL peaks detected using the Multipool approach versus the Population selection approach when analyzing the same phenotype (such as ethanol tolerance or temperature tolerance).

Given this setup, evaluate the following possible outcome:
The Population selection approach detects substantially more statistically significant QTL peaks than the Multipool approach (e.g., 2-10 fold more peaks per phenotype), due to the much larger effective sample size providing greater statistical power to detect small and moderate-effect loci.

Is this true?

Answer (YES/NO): NO